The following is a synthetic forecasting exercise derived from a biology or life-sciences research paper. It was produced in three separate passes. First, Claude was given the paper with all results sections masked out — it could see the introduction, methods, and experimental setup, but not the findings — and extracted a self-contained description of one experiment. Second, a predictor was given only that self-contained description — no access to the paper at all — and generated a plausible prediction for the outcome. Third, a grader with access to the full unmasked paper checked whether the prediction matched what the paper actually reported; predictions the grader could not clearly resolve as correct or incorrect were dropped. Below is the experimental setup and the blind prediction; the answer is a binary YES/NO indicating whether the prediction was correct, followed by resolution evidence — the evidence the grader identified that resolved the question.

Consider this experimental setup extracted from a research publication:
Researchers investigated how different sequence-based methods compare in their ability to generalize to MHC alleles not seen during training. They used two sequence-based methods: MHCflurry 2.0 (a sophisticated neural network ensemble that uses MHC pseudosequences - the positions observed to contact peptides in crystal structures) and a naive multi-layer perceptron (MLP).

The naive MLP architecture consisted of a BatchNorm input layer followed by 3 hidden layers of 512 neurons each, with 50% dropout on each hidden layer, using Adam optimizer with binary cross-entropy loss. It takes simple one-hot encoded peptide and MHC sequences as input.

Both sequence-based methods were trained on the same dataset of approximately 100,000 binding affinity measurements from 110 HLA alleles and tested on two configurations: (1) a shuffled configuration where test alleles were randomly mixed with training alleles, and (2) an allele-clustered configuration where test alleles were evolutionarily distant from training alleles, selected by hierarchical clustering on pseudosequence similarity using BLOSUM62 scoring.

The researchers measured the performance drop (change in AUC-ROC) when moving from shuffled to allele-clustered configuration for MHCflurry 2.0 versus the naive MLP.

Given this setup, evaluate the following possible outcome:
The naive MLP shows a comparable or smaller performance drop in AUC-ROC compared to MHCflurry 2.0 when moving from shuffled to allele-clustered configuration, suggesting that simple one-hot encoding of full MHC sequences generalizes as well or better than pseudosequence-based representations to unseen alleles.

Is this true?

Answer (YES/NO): NO